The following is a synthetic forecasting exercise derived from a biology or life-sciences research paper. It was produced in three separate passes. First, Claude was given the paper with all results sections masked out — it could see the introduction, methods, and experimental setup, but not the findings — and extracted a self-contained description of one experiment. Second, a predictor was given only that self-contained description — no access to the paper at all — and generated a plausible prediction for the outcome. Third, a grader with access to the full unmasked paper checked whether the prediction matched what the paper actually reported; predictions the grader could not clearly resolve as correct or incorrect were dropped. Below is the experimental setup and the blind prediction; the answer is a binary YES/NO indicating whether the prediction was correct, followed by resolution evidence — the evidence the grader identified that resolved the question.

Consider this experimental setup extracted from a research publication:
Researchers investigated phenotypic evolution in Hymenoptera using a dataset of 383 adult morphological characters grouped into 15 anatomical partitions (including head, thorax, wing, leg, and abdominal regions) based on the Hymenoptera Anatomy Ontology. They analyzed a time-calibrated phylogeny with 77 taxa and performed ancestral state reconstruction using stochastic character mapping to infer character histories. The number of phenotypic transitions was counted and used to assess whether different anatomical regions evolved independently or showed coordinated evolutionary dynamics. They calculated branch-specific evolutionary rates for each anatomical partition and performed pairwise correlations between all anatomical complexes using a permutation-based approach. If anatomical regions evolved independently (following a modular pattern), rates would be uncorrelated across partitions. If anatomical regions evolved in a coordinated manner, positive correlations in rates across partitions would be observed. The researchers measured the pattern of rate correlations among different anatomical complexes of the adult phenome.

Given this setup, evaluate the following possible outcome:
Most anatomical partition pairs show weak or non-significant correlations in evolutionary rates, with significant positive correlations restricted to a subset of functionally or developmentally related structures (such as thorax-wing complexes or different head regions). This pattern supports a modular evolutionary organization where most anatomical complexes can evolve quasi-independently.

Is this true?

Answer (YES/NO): YES